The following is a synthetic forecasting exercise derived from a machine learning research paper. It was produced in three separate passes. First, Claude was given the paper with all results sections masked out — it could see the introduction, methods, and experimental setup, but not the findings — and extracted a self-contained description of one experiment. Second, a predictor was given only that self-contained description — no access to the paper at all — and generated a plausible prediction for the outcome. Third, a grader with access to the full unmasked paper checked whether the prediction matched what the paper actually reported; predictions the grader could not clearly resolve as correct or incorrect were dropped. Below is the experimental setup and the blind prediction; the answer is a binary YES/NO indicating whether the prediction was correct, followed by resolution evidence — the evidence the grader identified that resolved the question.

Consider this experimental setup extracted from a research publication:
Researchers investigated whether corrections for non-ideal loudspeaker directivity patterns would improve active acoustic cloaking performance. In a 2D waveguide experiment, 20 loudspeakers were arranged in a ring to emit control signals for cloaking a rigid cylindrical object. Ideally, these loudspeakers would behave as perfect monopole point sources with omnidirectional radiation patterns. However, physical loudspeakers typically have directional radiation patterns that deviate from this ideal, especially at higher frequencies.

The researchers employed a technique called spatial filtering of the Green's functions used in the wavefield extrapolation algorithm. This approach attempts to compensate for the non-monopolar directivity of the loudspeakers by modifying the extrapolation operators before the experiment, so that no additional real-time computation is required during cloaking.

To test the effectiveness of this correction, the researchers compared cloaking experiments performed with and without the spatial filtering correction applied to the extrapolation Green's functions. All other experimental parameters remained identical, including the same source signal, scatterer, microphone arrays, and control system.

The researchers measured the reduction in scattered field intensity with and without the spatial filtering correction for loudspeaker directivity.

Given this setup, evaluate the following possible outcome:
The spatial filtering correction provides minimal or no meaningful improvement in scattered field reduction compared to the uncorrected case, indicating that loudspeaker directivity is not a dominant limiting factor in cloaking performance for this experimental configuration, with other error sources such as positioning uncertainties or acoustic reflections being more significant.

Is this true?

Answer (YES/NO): YES